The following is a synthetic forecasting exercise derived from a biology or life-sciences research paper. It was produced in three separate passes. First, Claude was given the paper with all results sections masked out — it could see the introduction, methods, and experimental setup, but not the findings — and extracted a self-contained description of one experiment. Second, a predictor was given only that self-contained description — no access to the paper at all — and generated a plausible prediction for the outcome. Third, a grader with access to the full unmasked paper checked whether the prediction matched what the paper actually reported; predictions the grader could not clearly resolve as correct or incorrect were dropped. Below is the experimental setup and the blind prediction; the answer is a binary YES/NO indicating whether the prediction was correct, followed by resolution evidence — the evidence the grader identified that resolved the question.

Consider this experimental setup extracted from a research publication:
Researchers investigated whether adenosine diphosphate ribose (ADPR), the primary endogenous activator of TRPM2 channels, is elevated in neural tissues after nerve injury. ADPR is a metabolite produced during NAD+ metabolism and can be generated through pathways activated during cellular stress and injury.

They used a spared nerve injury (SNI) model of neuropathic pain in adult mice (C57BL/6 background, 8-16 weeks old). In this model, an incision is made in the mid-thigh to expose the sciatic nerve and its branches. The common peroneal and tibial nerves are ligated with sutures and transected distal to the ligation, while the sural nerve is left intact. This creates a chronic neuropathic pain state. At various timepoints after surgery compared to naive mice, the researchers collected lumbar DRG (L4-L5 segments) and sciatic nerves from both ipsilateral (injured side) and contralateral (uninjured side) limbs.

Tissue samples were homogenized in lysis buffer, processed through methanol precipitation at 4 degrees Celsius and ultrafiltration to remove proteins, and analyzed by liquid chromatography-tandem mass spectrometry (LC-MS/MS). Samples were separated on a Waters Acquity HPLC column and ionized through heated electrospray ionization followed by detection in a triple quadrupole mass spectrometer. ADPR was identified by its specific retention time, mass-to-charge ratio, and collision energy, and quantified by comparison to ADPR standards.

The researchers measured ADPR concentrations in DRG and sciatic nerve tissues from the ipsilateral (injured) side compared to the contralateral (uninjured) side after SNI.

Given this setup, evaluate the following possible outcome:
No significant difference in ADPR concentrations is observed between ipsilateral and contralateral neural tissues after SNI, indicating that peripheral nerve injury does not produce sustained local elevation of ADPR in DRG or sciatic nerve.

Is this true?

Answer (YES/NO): YES